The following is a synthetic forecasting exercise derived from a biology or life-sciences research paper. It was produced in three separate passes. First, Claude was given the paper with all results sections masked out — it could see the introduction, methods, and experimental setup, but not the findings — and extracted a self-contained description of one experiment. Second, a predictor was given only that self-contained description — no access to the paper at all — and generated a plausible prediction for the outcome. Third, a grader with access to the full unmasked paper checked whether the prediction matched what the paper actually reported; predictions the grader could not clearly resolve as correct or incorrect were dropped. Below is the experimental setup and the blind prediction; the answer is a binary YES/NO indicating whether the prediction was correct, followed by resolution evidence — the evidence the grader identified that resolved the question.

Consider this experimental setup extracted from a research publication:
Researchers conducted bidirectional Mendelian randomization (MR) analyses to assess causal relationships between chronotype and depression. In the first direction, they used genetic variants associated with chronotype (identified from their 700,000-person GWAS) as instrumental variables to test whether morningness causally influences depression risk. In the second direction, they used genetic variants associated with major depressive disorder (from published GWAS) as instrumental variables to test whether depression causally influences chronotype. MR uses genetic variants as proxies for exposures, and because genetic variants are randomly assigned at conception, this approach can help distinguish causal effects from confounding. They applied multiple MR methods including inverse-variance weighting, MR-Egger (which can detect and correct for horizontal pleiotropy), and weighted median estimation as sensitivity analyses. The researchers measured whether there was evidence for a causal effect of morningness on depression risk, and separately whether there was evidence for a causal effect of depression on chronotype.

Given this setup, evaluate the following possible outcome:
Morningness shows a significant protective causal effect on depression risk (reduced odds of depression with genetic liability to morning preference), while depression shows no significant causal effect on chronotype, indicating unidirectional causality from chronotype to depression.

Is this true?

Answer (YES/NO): NO